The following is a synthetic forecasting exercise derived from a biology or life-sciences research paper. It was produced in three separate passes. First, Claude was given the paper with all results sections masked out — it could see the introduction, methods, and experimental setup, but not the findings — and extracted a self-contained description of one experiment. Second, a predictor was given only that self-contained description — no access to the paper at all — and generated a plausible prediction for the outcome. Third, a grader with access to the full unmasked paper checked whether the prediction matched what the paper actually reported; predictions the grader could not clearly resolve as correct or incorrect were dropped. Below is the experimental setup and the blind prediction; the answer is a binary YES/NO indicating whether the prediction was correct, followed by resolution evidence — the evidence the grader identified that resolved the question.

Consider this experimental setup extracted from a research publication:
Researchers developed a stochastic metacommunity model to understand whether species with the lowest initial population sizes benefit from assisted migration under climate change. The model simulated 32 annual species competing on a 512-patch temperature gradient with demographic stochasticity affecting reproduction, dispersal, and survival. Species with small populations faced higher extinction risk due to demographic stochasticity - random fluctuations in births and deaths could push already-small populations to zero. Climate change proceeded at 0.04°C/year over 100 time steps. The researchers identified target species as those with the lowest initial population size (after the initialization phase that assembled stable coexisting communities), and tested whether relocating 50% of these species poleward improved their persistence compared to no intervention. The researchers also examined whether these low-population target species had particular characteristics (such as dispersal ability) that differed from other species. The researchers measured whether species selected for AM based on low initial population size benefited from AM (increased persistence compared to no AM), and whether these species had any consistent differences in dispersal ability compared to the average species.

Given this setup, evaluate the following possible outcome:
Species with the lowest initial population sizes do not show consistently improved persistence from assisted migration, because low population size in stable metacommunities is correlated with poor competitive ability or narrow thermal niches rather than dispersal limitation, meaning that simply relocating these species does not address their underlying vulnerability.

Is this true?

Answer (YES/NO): NO